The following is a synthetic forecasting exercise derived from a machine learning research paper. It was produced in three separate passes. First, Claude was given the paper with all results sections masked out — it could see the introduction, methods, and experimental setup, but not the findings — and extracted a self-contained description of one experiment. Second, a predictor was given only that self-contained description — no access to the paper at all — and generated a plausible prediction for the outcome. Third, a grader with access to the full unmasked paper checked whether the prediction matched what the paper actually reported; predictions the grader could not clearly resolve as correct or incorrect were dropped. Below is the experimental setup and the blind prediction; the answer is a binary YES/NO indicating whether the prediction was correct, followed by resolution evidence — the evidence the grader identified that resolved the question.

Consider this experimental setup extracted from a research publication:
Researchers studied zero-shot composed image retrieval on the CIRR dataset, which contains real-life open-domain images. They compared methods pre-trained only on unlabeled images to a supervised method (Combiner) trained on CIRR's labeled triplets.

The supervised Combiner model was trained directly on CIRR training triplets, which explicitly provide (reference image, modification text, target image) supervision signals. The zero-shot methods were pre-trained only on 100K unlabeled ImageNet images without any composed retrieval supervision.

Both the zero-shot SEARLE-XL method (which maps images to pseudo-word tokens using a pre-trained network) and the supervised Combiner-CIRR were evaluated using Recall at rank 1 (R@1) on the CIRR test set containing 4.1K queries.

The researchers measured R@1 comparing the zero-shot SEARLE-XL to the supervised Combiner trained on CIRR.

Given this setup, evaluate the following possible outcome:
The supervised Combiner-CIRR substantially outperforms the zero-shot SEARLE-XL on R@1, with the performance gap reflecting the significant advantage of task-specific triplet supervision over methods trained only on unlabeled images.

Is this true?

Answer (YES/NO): YES